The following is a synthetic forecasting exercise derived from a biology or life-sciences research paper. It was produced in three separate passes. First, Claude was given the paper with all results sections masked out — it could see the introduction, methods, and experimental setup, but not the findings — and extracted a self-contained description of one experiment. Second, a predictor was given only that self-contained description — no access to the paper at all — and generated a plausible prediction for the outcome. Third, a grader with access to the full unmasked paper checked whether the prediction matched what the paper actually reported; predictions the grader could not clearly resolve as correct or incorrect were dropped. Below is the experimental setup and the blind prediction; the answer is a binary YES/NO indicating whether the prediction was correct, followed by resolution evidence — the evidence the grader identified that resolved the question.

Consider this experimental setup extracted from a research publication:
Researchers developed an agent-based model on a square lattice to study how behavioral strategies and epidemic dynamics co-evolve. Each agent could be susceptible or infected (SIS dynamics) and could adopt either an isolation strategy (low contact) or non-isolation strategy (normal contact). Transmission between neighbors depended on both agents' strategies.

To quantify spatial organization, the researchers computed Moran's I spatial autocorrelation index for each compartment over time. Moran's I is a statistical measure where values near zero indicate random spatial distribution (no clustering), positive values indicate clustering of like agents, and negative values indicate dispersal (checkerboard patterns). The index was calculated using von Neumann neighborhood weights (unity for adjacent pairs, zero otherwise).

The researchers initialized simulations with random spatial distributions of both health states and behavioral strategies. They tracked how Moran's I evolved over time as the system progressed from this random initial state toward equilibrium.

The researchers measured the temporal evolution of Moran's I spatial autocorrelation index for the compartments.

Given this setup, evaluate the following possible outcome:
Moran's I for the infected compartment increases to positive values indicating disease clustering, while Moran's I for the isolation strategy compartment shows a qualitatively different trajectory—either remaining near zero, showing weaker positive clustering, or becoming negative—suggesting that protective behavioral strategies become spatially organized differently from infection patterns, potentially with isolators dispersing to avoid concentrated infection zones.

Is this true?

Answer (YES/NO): NO